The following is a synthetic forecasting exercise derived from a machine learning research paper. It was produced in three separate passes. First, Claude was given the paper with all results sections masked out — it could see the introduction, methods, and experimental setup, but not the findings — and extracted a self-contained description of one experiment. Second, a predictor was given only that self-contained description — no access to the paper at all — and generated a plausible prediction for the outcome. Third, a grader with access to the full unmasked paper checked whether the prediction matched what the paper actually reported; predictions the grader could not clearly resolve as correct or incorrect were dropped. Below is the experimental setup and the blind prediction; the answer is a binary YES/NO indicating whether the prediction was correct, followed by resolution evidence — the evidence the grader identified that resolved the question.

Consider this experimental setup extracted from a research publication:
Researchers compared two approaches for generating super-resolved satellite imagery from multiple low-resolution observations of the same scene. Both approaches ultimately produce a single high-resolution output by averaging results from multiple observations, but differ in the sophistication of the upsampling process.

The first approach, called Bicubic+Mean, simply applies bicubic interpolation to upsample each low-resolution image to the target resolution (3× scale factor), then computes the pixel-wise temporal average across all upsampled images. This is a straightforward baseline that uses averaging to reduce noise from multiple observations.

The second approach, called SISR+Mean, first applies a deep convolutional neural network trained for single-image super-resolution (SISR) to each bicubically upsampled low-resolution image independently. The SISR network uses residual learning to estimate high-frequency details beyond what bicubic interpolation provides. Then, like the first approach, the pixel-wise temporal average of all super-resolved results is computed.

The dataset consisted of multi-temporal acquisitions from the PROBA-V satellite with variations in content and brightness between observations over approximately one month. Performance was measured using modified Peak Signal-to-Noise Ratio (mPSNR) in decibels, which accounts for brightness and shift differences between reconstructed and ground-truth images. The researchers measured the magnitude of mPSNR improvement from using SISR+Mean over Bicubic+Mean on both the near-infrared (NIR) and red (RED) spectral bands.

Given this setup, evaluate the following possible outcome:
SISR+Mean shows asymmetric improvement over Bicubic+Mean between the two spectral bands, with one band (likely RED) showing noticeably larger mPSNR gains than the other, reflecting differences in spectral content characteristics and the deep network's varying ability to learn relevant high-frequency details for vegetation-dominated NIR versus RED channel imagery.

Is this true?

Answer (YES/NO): NO